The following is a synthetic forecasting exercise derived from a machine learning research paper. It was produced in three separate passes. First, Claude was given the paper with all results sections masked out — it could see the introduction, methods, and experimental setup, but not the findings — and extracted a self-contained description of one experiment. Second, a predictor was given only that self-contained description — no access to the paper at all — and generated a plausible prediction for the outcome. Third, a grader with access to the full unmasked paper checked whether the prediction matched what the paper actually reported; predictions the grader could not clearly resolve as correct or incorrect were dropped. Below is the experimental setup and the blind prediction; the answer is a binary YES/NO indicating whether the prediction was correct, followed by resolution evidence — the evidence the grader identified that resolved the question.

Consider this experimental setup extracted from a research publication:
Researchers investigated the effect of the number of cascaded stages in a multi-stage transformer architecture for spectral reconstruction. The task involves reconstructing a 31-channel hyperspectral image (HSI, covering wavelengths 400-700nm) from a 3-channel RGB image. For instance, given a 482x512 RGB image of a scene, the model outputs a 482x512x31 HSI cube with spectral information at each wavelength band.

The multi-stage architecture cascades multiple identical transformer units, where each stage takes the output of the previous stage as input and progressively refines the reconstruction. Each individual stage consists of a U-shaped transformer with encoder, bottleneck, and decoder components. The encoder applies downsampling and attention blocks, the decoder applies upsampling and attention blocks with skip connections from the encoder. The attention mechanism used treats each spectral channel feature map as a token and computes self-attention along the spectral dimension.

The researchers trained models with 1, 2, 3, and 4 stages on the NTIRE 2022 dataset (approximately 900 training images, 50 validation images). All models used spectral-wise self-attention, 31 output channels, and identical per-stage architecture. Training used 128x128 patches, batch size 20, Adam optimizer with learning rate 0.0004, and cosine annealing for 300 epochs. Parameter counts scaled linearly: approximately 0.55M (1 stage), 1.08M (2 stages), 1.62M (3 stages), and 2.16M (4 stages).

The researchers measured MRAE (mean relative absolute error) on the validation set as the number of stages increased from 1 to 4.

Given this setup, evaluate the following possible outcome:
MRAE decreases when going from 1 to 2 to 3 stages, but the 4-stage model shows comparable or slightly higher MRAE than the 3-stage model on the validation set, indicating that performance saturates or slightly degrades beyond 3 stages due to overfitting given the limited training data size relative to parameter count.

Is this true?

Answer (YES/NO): YES